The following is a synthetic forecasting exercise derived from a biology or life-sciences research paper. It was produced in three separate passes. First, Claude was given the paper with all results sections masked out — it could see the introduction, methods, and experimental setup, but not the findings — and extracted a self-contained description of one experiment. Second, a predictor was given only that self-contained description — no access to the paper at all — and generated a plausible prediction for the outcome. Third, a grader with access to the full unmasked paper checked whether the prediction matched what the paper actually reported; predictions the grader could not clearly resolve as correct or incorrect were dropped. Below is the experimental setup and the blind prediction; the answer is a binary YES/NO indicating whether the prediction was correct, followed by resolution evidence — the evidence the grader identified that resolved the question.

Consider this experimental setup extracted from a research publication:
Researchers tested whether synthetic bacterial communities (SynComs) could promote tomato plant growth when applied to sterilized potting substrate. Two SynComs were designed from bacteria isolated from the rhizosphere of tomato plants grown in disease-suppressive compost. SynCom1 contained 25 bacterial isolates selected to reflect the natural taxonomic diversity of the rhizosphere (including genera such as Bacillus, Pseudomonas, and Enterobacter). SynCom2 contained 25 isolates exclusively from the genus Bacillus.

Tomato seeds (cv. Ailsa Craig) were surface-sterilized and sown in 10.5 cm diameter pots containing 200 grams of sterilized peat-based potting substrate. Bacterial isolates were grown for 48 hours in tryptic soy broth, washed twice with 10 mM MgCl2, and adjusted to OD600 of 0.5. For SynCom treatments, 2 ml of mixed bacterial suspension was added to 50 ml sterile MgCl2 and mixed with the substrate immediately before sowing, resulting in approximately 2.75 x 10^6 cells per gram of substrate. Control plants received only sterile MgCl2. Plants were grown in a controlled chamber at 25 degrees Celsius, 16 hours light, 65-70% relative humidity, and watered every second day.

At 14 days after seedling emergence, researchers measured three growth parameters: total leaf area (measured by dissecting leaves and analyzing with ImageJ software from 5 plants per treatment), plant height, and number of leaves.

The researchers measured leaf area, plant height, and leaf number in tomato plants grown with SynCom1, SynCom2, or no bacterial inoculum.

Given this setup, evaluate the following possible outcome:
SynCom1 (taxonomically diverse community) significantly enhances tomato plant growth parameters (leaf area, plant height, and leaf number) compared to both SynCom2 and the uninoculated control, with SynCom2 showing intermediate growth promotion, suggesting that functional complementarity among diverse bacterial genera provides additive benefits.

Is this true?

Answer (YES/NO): YES